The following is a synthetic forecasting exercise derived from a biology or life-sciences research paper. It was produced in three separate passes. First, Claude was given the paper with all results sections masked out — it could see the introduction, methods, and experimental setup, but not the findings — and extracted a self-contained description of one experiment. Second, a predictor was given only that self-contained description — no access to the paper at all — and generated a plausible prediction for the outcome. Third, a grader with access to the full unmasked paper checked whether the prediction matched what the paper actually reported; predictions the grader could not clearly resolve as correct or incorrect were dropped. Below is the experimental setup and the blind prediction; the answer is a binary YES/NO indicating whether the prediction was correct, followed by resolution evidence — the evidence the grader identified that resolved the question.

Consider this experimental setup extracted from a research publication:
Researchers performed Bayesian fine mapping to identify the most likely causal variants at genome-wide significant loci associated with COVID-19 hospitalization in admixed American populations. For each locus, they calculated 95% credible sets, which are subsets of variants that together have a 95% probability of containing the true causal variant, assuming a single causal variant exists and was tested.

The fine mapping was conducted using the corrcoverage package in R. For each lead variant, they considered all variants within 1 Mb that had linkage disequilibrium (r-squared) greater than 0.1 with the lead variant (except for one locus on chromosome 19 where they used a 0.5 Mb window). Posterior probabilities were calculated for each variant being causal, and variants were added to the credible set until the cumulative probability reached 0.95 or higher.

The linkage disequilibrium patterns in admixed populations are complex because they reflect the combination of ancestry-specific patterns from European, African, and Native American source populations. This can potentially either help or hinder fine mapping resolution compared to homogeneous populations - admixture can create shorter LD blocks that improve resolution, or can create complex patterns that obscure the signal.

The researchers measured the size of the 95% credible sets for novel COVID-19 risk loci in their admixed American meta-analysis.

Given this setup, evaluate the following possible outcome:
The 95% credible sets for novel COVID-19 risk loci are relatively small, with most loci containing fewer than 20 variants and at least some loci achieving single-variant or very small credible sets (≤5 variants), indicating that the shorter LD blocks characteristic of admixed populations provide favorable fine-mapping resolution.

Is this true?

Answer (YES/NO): NO